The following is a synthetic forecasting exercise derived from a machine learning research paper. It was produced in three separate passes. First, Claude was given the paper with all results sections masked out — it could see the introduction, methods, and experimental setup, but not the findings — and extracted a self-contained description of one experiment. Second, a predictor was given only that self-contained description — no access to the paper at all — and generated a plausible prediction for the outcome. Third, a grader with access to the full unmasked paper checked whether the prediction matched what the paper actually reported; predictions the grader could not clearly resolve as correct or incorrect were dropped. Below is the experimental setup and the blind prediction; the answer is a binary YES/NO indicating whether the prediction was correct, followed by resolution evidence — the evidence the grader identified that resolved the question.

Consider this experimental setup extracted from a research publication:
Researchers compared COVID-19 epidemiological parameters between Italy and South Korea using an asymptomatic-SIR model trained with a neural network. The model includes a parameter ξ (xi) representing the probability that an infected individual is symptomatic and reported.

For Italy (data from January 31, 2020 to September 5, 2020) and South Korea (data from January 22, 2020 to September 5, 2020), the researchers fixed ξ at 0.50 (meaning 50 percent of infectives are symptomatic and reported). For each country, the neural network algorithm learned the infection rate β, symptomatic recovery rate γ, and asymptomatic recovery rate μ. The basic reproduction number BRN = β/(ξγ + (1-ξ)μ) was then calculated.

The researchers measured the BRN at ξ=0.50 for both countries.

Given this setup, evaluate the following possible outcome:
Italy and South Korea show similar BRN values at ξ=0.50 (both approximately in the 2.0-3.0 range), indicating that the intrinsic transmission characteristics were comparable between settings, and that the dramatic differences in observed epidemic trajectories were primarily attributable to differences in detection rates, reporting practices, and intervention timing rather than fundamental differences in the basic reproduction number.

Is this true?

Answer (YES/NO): NO